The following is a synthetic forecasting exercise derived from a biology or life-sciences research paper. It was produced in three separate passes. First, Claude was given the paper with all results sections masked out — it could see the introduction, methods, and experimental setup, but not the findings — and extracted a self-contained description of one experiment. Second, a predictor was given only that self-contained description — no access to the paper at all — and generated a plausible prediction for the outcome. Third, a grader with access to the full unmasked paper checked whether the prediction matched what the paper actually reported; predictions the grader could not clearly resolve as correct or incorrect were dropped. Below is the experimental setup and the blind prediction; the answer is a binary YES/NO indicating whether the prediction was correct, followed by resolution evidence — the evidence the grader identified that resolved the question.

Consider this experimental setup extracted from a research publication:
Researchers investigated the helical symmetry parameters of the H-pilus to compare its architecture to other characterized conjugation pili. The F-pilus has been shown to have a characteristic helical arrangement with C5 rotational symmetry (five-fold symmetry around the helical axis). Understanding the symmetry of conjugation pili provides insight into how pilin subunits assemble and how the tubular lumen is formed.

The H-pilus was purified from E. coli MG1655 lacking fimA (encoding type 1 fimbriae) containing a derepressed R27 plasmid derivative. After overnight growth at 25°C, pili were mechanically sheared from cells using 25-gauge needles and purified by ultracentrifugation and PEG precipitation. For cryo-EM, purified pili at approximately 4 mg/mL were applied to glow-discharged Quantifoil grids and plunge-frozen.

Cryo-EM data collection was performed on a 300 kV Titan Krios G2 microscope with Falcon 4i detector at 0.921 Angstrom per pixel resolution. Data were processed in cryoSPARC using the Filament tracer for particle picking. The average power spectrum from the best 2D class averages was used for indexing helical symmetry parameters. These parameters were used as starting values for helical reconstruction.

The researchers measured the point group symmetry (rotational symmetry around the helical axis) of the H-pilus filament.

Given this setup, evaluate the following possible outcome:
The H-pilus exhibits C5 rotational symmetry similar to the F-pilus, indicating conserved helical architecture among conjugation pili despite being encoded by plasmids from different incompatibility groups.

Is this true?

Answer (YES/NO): YES